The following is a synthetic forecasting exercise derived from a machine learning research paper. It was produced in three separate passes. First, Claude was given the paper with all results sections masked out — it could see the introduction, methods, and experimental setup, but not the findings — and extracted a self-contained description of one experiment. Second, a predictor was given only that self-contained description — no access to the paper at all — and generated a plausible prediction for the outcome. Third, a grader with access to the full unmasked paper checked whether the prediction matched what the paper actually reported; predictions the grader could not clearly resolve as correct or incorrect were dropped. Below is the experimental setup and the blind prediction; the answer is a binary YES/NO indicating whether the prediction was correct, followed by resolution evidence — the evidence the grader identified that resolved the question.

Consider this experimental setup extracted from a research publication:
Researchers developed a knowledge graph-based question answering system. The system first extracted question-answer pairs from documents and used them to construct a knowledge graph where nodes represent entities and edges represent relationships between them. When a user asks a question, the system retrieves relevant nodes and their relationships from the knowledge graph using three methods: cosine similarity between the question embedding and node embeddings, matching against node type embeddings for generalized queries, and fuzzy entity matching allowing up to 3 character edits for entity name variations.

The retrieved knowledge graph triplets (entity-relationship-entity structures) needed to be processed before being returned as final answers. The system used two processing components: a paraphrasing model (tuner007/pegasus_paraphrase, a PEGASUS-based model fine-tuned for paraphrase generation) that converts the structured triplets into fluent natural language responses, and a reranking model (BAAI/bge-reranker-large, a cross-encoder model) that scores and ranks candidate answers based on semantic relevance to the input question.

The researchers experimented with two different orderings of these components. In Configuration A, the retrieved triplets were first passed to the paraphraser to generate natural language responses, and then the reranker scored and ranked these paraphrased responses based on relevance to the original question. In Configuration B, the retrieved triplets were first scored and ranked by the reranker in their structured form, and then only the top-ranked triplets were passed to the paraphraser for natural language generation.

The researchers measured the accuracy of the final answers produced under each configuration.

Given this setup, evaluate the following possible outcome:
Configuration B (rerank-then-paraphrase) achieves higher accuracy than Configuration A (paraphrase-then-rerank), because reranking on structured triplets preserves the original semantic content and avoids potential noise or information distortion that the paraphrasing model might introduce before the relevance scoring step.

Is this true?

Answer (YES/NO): NO